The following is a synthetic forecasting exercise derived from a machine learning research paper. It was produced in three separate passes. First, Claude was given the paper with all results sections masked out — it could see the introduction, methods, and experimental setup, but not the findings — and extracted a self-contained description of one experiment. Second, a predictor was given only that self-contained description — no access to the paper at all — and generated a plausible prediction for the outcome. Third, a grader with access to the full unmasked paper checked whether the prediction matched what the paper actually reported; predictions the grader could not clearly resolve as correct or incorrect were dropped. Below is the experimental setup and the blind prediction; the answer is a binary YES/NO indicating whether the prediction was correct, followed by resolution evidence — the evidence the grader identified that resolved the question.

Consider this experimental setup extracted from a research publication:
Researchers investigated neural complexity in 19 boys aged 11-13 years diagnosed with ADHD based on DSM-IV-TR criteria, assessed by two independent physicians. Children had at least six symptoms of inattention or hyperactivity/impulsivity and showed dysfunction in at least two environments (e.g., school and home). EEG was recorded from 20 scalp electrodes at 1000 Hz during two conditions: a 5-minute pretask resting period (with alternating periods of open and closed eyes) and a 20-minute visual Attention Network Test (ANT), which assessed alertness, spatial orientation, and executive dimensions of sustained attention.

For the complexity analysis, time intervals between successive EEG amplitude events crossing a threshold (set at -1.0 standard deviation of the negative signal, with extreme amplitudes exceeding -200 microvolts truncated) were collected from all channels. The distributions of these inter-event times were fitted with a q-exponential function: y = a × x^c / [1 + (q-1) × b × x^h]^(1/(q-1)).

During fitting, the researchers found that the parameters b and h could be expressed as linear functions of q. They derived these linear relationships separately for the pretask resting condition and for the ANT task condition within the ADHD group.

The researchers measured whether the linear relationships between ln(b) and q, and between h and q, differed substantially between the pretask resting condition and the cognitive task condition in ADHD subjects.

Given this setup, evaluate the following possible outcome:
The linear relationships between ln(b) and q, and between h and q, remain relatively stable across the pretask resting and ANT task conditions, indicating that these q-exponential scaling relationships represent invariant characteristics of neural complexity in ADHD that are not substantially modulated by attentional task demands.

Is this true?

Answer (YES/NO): YES